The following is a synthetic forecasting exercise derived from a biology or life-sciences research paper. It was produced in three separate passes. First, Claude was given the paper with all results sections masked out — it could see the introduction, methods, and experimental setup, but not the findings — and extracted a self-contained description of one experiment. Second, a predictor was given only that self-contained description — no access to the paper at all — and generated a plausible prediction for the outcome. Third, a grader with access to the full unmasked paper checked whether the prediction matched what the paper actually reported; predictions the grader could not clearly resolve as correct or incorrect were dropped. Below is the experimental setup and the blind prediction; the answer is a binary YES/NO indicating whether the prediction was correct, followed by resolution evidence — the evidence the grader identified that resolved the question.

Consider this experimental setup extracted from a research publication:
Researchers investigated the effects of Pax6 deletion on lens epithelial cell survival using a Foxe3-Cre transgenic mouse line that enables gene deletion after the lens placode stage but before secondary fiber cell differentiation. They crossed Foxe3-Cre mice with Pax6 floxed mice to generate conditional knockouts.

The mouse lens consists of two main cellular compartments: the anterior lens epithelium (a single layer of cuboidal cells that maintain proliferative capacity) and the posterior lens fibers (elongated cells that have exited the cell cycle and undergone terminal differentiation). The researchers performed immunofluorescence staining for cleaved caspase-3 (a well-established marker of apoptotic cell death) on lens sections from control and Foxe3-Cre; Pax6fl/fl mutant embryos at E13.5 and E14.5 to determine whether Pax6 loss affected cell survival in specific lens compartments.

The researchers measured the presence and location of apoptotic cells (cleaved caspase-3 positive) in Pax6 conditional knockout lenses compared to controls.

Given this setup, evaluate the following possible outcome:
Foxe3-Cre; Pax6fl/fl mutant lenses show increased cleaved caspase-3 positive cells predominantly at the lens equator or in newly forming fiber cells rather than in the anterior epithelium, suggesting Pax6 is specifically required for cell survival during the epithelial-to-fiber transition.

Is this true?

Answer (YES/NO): NO